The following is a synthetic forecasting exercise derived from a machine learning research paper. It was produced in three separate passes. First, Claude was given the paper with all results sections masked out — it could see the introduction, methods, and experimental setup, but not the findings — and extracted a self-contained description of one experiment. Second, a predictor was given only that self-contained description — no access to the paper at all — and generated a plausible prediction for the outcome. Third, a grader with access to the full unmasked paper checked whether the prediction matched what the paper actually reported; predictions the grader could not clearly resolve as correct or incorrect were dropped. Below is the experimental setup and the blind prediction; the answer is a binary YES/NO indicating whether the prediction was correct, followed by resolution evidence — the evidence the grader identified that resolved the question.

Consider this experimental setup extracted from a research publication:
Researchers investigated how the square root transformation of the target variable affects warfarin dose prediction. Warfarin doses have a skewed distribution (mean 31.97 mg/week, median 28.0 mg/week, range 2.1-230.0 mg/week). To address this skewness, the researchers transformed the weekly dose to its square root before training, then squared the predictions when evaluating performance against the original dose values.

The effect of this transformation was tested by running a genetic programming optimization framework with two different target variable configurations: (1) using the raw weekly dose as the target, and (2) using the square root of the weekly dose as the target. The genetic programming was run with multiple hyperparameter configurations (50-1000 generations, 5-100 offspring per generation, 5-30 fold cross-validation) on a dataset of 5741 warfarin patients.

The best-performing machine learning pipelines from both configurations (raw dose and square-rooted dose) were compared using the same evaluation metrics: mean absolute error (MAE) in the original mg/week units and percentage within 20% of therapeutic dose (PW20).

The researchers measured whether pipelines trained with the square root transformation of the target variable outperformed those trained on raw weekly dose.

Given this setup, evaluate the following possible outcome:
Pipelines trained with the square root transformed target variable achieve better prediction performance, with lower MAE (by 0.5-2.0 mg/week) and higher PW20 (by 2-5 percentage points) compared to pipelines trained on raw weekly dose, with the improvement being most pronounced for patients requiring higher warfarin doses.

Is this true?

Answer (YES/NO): NO